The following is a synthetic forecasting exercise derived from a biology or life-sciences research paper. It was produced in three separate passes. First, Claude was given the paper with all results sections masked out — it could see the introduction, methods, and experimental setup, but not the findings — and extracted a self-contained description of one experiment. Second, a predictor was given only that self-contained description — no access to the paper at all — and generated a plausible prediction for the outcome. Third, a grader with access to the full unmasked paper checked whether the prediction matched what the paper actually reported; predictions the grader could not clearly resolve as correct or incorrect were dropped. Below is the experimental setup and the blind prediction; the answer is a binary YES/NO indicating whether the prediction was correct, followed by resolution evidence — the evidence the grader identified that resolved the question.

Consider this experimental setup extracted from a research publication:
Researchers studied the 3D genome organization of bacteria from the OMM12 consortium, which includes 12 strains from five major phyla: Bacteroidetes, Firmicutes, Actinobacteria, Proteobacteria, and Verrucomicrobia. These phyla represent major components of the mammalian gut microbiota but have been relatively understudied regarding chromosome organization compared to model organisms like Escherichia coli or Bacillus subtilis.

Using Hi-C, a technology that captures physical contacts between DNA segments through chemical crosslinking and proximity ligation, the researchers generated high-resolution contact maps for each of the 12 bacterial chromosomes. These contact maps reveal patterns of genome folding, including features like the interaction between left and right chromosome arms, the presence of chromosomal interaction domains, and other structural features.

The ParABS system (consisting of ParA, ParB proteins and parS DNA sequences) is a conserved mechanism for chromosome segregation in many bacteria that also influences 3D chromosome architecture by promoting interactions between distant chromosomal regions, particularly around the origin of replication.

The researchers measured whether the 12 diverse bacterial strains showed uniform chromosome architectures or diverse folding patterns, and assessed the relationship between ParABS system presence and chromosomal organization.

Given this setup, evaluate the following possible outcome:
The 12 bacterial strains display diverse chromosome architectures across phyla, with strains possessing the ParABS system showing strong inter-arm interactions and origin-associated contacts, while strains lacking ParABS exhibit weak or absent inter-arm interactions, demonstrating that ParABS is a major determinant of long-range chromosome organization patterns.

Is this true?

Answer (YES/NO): NO